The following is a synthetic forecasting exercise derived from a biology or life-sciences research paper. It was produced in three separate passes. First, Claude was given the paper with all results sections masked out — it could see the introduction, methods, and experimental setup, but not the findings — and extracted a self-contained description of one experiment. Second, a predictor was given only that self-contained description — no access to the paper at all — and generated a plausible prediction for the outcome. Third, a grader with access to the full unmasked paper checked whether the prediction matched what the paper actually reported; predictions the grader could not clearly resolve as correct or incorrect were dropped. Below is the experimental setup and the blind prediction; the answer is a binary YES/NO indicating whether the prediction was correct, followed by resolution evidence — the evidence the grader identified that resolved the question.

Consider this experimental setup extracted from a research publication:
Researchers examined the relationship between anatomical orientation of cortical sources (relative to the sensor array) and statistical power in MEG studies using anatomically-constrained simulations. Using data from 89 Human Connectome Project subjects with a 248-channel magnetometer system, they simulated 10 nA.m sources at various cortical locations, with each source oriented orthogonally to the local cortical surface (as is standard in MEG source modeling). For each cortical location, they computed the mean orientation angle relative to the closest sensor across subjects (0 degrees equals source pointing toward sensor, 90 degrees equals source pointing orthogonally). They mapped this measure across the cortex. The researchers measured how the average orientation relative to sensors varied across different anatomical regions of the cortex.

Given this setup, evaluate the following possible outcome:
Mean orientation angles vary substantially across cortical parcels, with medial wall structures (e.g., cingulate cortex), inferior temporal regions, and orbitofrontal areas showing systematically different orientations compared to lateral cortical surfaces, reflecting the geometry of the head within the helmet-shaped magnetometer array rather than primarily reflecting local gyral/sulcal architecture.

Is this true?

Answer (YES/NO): NO